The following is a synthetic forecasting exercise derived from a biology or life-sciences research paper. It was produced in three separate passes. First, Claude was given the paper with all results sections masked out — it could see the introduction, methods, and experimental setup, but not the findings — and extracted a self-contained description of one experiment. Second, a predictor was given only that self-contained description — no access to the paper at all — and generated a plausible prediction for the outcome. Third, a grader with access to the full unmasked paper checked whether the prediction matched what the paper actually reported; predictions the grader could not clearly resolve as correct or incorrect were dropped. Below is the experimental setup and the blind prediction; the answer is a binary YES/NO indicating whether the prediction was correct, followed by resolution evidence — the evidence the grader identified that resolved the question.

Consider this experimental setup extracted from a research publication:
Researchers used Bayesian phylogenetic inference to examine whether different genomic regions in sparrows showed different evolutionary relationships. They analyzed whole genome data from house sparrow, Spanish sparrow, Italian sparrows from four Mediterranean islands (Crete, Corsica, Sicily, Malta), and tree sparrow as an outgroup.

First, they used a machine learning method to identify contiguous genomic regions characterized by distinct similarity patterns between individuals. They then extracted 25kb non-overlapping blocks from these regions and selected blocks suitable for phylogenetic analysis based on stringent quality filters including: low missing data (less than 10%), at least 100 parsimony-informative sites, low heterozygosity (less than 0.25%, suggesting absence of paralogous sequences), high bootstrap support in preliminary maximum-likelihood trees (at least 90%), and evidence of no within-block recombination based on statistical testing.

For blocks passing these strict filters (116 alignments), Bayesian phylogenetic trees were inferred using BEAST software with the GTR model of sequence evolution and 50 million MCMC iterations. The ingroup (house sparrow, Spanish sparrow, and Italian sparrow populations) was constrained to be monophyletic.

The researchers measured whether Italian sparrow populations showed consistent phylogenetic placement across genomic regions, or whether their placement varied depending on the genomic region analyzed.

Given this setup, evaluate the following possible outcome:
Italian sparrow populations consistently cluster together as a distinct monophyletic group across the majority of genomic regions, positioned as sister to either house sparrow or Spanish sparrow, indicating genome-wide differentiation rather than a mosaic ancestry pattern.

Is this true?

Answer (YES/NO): NO